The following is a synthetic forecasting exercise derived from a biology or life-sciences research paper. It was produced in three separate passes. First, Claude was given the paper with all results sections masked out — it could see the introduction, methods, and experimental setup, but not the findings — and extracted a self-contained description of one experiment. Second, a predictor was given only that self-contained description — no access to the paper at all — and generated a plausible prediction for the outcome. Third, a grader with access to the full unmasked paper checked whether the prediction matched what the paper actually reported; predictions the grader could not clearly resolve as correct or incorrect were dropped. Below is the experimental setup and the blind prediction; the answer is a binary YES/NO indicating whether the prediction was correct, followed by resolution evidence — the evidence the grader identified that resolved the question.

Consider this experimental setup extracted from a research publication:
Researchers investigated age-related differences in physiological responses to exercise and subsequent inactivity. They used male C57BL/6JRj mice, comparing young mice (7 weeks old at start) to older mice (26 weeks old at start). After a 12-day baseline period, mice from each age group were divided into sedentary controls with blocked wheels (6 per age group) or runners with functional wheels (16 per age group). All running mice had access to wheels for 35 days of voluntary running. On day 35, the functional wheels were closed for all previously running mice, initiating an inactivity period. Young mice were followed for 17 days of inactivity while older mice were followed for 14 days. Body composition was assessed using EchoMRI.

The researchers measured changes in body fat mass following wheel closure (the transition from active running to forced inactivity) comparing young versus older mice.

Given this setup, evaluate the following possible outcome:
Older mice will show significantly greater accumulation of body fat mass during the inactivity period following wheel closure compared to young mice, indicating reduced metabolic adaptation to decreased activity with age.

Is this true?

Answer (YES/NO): YES